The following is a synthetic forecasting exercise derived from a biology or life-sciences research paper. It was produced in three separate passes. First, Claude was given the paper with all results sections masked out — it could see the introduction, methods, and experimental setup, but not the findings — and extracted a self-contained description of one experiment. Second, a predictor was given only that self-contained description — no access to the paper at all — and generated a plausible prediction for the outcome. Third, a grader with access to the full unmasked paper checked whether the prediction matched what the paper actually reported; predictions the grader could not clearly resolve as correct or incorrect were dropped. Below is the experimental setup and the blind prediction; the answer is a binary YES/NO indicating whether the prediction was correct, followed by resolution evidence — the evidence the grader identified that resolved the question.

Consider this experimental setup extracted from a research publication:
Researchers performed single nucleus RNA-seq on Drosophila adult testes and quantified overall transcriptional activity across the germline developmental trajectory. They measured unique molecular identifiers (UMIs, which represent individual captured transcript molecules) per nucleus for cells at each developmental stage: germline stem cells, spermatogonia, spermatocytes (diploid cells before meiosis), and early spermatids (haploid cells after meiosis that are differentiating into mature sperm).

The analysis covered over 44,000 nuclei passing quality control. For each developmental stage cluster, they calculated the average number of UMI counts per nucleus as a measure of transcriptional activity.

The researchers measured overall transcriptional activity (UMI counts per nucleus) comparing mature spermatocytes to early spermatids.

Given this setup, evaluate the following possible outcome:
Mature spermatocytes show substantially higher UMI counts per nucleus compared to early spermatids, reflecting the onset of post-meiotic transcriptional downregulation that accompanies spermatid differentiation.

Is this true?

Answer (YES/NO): YES